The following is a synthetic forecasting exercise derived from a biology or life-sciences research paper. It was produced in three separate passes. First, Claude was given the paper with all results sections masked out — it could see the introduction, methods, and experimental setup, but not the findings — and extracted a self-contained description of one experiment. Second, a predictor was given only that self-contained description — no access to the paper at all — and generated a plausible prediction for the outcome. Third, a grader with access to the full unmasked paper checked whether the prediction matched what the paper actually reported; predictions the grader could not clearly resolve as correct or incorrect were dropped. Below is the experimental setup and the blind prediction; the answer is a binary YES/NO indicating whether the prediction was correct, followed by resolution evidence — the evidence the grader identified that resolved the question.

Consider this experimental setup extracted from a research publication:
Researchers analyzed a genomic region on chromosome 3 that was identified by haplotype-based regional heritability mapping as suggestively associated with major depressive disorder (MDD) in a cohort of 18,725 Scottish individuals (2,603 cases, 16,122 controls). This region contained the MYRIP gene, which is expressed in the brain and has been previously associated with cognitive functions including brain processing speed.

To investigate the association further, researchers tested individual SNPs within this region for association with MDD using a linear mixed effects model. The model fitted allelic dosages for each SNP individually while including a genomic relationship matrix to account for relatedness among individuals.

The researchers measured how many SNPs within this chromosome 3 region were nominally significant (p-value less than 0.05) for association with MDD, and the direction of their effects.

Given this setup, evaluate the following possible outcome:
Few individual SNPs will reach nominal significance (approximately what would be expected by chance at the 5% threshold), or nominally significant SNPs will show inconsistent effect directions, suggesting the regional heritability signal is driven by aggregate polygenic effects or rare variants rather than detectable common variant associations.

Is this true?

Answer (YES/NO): NO